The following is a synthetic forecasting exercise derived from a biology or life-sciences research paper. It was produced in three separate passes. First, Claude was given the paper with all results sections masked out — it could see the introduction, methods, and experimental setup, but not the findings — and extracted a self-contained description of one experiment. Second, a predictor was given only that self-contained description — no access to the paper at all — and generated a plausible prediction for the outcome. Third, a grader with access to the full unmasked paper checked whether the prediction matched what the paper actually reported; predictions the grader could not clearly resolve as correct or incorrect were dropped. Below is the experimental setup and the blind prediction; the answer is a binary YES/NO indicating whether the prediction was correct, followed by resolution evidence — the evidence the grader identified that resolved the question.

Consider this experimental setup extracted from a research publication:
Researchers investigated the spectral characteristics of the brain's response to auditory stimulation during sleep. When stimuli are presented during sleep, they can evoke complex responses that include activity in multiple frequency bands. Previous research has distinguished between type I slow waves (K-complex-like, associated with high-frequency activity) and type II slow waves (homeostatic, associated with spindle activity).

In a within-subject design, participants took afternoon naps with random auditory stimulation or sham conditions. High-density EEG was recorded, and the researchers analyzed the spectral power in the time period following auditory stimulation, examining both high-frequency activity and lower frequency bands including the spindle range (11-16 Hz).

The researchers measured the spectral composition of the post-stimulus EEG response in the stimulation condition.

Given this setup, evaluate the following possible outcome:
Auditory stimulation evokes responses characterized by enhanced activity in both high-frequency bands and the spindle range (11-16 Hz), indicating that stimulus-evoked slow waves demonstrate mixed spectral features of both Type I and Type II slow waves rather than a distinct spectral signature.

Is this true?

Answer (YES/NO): NO